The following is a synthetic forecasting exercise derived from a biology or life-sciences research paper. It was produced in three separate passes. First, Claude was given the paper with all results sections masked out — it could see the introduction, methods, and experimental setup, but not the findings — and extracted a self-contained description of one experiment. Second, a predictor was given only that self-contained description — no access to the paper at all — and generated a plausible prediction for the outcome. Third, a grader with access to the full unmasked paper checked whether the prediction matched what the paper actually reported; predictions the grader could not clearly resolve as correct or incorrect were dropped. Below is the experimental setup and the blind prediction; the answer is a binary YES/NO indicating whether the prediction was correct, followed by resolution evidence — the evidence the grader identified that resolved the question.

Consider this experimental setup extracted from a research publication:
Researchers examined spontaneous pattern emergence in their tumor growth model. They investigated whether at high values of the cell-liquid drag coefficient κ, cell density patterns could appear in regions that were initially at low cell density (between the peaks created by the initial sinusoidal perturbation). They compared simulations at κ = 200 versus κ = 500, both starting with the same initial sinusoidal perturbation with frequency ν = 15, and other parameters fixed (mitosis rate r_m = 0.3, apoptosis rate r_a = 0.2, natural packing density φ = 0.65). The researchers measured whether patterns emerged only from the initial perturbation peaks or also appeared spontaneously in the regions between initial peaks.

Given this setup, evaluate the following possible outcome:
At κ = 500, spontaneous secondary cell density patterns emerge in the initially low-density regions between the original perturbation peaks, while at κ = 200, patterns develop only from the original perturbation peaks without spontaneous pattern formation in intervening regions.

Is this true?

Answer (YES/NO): YES